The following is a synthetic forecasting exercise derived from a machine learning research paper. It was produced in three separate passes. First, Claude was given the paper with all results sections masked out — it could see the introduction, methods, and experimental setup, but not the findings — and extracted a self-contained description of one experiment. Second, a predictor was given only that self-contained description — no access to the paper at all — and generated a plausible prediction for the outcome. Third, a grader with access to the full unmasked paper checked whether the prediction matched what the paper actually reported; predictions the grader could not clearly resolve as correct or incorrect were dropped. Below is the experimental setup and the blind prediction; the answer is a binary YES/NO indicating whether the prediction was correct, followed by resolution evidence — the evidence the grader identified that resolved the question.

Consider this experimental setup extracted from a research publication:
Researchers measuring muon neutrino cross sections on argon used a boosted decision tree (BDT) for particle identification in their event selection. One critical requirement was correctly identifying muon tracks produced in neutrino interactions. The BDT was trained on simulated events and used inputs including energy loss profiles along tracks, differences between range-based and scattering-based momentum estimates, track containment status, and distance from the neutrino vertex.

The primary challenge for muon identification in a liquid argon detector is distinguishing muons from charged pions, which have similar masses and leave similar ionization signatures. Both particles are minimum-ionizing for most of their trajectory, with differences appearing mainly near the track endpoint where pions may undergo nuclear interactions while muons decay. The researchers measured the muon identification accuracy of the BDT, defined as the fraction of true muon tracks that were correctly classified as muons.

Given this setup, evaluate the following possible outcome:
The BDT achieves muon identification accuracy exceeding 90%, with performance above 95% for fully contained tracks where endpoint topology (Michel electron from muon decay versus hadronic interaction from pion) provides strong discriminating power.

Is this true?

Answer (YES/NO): NO